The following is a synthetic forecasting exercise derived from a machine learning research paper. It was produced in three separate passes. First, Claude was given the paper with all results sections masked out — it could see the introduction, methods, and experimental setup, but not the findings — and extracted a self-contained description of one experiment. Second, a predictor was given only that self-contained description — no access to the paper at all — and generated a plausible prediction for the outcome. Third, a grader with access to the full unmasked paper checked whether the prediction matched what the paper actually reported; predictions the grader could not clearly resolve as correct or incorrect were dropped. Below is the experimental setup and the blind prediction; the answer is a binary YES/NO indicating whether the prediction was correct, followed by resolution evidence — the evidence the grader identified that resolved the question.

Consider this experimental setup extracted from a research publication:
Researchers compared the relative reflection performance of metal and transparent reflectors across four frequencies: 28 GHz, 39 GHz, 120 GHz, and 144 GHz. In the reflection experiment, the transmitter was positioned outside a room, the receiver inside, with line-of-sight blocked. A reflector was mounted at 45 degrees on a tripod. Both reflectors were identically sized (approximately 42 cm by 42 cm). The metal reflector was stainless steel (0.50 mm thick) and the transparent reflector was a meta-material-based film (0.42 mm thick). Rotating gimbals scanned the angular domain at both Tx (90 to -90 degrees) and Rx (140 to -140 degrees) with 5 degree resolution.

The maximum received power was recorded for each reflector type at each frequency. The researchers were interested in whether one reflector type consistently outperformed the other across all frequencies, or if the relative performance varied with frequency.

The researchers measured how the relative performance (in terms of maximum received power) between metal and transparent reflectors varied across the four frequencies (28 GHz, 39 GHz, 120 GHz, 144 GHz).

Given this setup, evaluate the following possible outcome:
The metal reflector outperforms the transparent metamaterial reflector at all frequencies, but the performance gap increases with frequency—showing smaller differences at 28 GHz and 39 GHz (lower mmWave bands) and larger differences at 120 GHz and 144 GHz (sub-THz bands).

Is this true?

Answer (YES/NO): NO